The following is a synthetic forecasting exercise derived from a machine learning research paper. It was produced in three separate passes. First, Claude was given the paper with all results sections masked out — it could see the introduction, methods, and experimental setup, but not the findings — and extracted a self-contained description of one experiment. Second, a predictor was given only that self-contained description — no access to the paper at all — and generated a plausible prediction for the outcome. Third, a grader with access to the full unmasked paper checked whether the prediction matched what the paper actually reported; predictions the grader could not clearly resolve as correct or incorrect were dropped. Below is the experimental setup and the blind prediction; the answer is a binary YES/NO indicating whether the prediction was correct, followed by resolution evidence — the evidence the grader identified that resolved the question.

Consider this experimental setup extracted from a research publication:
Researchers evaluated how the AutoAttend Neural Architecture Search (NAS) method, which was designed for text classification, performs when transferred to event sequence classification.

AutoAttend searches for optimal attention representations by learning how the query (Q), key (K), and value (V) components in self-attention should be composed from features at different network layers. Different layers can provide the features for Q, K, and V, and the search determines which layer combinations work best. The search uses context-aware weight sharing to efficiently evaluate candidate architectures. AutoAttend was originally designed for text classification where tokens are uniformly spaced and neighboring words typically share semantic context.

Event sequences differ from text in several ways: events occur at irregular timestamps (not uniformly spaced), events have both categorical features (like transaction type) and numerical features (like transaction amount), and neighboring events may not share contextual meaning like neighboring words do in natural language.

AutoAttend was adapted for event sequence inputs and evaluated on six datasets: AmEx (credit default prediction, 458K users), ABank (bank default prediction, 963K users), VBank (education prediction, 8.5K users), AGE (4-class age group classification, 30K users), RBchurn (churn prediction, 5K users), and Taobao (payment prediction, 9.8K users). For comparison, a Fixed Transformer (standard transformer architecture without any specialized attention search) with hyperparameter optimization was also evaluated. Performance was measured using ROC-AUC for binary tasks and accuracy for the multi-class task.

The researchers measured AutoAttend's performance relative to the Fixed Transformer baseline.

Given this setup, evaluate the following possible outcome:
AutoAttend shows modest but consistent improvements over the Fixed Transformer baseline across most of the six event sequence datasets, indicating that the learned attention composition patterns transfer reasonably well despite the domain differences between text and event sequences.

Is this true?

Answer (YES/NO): NO